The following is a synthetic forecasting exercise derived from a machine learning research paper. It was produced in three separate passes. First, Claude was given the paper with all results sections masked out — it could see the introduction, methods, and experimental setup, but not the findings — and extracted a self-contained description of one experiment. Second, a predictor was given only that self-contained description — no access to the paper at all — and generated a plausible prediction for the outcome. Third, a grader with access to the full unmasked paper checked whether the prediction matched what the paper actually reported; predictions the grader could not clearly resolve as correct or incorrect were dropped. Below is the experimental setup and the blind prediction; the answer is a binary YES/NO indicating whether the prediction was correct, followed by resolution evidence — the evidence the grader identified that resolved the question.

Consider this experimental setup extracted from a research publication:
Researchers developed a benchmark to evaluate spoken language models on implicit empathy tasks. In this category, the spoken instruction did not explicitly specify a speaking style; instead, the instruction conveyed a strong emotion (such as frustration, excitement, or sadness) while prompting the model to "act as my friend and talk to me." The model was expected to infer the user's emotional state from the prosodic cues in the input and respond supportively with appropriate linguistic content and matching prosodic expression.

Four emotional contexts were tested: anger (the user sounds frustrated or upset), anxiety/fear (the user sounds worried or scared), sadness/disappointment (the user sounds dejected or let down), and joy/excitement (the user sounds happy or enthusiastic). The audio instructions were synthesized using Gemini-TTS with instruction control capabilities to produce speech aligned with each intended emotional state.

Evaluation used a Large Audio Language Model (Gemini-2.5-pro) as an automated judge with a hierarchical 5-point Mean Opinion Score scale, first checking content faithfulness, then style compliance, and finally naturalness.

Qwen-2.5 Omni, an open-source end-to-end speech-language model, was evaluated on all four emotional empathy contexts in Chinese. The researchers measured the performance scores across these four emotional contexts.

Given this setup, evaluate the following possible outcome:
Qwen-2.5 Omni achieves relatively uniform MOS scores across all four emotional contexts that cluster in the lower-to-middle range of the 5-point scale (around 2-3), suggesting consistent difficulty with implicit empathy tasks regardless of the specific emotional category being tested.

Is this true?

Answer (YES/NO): NO